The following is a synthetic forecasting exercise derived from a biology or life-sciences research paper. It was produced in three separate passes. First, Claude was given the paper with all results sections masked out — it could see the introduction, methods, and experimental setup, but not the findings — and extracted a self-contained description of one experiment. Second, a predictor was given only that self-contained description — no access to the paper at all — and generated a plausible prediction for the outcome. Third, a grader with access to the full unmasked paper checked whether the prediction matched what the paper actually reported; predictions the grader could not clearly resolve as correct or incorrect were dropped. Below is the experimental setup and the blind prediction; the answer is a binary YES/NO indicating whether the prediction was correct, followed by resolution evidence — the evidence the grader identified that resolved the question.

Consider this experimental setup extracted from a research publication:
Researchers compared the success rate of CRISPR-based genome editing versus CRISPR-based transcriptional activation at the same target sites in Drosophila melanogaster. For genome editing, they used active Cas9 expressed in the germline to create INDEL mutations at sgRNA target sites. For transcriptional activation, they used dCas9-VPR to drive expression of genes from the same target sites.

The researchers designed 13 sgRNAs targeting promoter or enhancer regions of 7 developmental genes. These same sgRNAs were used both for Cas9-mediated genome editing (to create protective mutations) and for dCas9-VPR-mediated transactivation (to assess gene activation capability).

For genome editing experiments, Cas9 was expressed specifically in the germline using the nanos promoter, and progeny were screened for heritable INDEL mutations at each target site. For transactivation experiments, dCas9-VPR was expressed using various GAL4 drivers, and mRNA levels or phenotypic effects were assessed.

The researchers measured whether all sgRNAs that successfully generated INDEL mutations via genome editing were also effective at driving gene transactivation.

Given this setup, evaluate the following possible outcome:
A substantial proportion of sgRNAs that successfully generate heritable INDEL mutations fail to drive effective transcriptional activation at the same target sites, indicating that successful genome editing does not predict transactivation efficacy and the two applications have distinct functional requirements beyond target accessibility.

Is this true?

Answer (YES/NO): YES